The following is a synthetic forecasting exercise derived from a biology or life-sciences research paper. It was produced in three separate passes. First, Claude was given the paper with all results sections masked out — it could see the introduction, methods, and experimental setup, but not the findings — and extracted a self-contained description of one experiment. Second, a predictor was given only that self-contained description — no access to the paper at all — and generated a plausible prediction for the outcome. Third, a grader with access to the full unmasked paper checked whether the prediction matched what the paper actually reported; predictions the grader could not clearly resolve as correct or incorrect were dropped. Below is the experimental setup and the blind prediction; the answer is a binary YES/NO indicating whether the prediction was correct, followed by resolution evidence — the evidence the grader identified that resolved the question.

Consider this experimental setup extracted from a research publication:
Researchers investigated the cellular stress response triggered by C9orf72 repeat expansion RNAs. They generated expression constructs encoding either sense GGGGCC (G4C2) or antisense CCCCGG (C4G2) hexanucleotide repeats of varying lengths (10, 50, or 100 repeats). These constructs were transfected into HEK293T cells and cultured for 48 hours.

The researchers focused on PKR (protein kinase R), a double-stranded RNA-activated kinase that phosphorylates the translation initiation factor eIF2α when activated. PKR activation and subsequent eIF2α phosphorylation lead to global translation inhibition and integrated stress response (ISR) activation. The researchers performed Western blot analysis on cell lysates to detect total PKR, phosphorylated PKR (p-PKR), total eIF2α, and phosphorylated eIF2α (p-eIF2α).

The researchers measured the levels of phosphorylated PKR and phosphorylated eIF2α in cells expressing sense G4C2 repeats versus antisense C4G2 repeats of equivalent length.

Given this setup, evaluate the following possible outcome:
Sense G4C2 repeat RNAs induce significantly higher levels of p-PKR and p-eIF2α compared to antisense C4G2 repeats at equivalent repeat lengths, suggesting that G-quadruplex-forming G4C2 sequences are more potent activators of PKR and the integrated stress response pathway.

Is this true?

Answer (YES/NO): NO